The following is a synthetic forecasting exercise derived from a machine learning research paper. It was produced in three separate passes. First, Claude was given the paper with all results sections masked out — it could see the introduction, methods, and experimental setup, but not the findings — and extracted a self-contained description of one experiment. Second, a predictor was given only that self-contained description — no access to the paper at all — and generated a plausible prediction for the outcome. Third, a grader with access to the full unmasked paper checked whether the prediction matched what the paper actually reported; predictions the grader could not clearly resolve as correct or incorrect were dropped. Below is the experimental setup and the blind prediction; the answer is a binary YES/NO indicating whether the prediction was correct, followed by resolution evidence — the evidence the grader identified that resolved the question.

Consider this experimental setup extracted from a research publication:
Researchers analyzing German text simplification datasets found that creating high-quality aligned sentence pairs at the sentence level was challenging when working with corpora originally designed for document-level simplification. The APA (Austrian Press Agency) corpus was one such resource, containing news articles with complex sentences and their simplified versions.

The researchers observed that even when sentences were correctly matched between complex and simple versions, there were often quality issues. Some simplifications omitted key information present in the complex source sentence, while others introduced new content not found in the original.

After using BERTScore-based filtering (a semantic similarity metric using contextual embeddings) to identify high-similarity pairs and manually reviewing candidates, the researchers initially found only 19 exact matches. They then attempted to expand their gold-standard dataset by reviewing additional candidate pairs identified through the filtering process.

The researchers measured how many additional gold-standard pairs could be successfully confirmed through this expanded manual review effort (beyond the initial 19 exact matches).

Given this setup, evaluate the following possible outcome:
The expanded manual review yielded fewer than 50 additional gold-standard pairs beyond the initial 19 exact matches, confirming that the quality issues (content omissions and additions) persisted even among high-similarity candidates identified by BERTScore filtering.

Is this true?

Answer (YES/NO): YES